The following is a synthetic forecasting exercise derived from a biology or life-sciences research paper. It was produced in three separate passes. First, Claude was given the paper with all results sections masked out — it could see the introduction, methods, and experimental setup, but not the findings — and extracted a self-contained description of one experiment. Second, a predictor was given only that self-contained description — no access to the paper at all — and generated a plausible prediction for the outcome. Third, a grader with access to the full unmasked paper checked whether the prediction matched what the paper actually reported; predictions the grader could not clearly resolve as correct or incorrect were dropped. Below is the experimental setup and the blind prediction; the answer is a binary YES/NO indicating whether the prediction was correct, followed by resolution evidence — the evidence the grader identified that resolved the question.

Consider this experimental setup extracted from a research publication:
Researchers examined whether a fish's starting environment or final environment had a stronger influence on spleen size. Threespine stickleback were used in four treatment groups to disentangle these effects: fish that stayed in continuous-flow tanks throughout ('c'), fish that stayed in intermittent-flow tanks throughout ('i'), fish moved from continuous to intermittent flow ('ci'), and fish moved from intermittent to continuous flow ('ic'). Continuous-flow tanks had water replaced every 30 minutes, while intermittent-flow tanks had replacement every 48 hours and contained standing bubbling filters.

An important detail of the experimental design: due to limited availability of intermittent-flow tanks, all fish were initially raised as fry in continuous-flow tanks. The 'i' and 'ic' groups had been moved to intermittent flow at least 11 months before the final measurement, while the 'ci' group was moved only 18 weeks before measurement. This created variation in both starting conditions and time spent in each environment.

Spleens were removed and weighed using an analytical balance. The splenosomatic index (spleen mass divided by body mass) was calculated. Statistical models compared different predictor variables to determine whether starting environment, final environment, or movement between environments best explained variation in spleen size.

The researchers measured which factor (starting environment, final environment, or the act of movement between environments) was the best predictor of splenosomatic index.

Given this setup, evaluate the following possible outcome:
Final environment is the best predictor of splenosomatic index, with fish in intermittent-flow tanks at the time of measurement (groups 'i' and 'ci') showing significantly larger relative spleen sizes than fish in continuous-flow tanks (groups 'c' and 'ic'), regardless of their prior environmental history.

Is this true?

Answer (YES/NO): NO